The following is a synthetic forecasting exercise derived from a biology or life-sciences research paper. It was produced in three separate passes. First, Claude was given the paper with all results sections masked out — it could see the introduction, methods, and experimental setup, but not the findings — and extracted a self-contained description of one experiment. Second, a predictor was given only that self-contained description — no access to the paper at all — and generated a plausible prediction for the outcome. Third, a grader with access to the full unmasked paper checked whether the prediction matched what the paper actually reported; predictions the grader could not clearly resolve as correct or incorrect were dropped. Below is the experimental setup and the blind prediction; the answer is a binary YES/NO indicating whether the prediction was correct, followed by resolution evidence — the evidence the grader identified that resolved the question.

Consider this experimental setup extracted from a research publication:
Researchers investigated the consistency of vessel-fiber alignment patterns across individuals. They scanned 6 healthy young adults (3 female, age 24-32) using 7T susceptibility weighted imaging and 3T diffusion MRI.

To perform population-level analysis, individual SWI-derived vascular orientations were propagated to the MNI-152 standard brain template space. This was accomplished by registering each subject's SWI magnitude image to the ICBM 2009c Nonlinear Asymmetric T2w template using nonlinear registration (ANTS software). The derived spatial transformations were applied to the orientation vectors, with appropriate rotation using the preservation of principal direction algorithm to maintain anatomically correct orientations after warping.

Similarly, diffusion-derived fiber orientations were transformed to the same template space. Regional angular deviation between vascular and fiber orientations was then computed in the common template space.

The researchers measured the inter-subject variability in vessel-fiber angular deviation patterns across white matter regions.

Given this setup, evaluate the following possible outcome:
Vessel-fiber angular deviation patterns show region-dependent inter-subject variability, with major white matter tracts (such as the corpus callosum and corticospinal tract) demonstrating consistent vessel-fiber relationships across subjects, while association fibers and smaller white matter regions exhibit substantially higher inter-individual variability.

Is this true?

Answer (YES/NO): NO